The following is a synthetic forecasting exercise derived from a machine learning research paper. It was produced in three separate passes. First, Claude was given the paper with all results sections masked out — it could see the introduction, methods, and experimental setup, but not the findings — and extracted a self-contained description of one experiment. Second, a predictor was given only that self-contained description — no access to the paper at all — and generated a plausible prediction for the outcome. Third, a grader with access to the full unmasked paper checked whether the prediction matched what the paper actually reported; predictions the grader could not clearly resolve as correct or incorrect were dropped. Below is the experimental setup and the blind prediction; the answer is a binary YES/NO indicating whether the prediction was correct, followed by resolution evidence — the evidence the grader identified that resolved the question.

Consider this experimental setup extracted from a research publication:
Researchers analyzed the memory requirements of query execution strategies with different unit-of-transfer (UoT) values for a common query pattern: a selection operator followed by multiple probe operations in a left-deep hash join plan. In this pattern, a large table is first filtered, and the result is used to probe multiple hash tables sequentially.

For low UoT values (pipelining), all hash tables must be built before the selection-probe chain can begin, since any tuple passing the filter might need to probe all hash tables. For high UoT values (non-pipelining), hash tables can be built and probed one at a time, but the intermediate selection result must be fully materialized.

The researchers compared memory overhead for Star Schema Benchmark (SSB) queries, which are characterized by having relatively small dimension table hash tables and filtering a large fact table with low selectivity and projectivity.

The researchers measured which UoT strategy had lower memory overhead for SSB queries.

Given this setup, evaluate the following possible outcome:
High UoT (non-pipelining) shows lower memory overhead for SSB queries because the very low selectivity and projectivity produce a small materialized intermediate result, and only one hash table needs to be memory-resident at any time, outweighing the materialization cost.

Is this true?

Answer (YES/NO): NO